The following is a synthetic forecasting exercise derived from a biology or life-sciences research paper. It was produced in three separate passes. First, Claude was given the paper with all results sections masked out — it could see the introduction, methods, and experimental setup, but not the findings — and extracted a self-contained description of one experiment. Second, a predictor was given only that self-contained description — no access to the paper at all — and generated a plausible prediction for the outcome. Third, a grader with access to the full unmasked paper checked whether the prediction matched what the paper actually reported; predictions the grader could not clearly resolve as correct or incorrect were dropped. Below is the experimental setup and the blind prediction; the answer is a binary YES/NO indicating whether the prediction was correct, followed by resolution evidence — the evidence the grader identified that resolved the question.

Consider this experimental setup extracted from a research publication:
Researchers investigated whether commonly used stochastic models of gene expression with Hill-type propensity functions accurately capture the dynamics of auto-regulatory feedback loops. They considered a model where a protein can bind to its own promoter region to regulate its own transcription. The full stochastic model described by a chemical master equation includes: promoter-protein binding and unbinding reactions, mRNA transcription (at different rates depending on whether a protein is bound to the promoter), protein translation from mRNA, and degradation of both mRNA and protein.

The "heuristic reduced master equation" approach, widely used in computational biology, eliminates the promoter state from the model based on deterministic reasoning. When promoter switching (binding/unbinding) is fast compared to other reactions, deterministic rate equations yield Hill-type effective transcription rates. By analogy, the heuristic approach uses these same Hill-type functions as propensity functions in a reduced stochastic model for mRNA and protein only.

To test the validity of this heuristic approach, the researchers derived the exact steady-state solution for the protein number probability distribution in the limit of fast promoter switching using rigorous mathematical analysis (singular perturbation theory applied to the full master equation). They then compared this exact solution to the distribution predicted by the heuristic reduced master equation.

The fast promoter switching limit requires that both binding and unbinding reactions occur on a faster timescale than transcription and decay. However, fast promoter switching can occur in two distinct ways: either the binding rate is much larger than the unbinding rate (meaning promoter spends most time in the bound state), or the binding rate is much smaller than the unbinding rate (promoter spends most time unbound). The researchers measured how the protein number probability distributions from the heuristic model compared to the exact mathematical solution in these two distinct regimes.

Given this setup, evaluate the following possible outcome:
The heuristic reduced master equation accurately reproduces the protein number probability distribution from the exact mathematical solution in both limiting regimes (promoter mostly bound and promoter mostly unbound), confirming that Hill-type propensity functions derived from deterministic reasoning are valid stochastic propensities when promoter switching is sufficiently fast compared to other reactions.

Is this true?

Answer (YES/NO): NO